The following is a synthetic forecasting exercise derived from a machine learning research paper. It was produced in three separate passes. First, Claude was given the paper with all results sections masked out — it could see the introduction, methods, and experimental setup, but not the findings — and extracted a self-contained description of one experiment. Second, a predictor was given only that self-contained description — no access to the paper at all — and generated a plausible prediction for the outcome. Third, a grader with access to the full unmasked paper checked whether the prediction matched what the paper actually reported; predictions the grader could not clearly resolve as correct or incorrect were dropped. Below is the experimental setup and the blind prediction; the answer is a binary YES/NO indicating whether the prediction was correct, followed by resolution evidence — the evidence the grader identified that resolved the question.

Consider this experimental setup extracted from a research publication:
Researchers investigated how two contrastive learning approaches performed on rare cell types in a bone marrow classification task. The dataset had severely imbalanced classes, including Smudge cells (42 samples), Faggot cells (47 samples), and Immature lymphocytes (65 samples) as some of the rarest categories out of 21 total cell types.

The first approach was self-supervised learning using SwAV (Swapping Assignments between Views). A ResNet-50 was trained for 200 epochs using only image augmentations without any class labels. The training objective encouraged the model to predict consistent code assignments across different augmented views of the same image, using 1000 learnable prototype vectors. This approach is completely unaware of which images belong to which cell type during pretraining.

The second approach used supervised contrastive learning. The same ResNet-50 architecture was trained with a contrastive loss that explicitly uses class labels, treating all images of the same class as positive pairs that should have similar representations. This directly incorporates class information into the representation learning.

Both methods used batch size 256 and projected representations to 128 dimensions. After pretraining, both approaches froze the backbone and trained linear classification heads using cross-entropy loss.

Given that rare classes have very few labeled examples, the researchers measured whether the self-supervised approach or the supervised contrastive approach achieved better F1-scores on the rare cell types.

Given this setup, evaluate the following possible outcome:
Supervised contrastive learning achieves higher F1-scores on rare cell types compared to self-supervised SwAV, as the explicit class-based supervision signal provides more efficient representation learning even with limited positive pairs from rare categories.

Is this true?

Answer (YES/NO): NO